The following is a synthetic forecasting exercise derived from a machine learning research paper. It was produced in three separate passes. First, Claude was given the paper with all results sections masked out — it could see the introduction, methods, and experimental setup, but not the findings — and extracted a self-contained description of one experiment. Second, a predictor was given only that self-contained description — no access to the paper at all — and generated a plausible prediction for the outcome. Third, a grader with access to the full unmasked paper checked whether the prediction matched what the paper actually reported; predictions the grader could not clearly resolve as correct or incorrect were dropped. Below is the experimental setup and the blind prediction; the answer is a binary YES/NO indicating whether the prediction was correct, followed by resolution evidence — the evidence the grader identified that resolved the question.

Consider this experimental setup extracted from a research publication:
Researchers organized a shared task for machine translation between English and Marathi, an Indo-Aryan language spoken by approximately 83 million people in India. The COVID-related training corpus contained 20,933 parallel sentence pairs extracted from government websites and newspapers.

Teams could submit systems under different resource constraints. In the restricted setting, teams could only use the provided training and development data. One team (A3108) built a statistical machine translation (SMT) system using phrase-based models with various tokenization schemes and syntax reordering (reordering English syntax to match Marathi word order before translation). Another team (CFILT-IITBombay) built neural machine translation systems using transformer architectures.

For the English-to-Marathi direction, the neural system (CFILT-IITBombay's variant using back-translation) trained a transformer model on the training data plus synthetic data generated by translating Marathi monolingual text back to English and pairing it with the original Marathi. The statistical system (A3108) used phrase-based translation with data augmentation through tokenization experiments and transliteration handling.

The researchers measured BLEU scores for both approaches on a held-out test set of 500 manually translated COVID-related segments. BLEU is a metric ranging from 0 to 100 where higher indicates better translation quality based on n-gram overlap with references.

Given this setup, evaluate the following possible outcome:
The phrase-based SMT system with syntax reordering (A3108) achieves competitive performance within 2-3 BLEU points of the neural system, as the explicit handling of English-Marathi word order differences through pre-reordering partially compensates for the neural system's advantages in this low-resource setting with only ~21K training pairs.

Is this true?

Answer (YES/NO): YES